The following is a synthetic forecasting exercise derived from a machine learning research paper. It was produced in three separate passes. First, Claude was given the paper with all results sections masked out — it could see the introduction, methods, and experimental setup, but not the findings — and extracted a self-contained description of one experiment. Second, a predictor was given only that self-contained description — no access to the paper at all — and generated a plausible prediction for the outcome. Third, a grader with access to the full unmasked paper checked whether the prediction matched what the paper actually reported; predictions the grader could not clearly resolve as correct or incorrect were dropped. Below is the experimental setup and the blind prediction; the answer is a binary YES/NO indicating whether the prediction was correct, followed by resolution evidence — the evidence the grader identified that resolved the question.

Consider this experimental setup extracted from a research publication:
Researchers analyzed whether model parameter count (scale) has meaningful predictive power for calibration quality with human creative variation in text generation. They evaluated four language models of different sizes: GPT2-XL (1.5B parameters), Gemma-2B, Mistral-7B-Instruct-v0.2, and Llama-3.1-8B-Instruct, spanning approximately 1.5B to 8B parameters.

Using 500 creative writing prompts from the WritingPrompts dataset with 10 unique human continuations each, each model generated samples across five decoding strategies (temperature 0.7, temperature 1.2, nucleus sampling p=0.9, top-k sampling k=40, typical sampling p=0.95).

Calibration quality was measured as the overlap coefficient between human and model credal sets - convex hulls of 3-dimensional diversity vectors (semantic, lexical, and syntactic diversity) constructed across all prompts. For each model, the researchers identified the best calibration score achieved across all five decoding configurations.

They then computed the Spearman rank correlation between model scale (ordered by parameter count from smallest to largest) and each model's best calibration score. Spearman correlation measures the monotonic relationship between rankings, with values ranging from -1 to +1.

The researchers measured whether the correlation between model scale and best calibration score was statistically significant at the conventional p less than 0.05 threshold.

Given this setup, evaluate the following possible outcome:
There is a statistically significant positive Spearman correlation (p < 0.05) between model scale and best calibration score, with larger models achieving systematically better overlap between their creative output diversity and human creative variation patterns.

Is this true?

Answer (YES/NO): NO